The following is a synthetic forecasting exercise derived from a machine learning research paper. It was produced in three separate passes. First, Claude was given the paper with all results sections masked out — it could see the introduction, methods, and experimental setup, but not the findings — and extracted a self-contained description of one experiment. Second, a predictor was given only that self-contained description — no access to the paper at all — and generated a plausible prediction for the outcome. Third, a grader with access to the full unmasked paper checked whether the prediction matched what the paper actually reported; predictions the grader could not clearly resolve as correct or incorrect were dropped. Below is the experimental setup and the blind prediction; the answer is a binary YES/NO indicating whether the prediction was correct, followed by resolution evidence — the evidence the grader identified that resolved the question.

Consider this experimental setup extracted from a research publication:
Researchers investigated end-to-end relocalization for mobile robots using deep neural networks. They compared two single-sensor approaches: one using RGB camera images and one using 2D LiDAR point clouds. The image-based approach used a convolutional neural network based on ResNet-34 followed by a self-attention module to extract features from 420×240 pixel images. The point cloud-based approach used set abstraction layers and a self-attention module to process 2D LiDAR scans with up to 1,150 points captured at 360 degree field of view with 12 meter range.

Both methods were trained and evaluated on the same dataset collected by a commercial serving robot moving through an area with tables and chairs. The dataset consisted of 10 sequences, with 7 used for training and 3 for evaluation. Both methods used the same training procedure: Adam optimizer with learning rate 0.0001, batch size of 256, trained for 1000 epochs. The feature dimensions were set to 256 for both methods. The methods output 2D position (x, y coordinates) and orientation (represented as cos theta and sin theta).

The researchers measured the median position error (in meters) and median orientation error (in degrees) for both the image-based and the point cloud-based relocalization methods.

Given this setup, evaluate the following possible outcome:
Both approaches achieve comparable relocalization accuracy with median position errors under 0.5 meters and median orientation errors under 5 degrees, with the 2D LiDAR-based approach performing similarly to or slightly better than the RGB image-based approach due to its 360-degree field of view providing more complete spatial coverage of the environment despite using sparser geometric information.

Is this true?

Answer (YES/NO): NO